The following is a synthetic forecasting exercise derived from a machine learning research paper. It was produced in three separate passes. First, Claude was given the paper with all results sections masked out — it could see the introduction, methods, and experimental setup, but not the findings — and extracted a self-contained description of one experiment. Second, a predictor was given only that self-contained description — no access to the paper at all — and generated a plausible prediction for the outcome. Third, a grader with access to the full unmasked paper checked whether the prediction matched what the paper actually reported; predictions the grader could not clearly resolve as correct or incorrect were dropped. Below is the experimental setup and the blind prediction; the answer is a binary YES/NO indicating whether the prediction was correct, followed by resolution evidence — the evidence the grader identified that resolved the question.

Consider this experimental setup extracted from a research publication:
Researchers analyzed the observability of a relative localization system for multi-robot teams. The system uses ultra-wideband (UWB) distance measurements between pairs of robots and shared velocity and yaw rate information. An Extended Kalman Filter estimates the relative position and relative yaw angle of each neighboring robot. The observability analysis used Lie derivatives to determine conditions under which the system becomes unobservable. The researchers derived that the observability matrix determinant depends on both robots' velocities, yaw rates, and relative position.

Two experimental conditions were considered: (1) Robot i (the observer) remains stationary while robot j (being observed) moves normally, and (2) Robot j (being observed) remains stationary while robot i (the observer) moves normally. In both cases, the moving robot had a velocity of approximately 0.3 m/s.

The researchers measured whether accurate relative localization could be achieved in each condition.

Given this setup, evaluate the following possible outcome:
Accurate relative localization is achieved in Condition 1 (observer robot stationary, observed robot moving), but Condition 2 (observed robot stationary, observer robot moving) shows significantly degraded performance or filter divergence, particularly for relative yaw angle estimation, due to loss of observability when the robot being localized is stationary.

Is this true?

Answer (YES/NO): YES